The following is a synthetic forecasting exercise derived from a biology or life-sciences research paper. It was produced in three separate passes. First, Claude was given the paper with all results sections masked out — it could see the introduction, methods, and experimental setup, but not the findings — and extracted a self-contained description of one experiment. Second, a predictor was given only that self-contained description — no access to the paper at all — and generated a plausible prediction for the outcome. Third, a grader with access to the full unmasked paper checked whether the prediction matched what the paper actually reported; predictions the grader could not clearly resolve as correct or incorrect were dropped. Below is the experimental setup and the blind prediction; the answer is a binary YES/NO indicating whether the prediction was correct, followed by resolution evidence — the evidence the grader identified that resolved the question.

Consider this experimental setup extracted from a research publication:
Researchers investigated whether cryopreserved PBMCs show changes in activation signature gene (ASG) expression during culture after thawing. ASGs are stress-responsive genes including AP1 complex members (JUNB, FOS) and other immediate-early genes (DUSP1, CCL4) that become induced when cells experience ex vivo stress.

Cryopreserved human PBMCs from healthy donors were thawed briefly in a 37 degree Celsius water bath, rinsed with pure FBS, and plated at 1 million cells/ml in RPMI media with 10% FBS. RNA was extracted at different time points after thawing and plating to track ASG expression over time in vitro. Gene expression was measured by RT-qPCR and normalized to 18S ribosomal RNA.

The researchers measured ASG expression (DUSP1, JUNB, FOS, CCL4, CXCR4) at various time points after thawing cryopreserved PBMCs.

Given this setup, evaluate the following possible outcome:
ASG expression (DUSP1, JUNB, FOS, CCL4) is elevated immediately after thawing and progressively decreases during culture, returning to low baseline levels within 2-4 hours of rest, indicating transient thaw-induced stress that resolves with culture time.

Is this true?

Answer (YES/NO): NO